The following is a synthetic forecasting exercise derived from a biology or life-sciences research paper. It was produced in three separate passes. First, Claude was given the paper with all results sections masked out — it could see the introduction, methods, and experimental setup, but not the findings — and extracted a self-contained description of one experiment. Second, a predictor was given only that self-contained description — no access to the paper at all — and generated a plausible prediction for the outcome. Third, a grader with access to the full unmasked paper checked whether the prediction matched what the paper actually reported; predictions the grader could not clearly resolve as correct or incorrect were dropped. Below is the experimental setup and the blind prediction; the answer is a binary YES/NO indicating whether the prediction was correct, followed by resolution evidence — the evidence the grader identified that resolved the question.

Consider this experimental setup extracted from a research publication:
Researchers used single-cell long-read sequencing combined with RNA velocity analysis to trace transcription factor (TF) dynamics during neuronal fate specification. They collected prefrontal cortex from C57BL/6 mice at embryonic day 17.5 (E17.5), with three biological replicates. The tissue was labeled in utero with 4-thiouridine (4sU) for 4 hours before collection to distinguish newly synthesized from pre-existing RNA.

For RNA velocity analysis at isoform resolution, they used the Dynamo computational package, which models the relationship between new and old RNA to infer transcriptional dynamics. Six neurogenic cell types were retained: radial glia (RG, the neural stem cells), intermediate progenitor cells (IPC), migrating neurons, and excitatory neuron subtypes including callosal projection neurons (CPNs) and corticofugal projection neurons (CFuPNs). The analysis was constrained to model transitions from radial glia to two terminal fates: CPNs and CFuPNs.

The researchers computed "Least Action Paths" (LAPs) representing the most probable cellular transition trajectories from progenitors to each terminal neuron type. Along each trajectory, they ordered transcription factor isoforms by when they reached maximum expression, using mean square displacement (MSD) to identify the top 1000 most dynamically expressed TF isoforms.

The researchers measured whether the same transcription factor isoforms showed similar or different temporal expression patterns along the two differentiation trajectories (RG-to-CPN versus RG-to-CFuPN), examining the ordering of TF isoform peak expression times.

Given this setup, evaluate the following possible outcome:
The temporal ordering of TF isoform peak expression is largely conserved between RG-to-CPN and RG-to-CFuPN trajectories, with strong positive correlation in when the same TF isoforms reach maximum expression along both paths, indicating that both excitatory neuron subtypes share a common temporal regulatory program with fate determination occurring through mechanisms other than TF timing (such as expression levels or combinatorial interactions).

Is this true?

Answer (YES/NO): NO